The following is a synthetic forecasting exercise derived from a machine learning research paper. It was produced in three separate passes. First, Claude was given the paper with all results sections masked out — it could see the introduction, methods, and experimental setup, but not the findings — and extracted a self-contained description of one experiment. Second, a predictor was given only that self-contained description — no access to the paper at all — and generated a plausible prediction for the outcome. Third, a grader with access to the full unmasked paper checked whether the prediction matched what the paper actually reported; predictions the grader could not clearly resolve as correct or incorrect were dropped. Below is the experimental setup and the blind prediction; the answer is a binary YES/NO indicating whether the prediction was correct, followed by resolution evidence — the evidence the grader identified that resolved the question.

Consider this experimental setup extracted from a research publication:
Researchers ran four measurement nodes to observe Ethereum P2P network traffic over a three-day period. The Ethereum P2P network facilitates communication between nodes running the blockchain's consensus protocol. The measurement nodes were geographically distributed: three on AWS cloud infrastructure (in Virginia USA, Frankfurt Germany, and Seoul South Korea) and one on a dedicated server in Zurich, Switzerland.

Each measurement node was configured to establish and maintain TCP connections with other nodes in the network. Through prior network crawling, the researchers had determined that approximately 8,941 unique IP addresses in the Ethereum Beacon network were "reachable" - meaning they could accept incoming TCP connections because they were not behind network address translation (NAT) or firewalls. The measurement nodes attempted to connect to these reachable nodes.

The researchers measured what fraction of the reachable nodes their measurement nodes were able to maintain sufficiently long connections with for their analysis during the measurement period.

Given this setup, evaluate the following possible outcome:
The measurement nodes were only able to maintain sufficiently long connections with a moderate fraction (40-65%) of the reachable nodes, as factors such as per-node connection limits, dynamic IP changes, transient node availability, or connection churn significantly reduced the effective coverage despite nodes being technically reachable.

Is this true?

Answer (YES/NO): YES